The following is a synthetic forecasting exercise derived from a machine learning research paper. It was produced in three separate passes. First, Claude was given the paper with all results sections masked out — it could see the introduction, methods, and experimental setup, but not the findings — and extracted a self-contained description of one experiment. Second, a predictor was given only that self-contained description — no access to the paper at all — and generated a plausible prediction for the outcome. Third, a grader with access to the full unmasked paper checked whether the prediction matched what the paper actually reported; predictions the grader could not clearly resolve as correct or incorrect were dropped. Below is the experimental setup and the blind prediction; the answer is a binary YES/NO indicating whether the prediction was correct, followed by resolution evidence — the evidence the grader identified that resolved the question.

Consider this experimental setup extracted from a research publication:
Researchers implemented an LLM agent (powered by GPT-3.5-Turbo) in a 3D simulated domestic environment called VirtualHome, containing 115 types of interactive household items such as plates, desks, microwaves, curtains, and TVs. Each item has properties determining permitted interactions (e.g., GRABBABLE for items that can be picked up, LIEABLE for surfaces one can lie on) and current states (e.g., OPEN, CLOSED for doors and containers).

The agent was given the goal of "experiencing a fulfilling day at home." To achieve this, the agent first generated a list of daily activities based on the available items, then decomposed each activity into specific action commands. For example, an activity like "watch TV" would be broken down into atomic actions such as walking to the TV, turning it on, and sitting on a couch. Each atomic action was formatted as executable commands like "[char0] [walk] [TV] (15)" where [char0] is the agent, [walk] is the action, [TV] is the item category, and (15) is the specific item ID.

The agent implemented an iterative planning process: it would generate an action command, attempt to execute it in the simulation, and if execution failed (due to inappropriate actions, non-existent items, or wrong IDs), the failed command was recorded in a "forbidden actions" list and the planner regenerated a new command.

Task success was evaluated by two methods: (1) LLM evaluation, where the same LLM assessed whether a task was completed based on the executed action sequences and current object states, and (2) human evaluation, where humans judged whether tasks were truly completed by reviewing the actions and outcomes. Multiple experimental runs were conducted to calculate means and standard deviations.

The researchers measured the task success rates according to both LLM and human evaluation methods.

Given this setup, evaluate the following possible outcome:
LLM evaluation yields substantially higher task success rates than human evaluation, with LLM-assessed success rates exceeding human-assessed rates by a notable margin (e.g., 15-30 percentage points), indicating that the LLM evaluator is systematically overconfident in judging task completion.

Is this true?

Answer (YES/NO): NO